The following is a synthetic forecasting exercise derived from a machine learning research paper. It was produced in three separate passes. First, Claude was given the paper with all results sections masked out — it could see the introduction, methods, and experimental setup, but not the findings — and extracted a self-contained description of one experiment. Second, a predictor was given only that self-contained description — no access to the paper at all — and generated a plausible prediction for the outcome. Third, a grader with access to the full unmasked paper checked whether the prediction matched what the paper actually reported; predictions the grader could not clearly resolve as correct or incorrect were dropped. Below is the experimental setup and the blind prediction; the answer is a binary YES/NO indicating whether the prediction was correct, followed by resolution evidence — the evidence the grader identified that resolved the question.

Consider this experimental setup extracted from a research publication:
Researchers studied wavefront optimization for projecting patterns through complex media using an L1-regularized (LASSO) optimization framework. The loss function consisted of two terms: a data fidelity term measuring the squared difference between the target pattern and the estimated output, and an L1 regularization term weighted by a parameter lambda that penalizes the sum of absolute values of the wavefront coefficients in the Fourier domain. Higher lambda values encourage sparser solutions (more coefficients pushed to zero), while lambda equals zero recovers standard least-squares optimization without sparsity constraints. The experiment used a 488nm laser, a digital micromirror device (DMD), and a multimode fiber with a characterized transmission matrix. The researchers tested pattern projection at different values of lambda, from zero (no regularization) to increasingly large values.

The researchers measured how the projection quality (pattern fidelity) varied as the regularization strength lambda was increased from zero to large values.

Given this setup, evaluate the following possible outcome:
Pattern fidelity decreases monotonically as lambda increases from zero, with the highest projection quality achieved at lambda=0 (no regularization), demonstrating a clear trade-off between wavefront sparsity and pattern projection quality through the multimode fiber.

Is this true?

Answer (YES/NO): NO